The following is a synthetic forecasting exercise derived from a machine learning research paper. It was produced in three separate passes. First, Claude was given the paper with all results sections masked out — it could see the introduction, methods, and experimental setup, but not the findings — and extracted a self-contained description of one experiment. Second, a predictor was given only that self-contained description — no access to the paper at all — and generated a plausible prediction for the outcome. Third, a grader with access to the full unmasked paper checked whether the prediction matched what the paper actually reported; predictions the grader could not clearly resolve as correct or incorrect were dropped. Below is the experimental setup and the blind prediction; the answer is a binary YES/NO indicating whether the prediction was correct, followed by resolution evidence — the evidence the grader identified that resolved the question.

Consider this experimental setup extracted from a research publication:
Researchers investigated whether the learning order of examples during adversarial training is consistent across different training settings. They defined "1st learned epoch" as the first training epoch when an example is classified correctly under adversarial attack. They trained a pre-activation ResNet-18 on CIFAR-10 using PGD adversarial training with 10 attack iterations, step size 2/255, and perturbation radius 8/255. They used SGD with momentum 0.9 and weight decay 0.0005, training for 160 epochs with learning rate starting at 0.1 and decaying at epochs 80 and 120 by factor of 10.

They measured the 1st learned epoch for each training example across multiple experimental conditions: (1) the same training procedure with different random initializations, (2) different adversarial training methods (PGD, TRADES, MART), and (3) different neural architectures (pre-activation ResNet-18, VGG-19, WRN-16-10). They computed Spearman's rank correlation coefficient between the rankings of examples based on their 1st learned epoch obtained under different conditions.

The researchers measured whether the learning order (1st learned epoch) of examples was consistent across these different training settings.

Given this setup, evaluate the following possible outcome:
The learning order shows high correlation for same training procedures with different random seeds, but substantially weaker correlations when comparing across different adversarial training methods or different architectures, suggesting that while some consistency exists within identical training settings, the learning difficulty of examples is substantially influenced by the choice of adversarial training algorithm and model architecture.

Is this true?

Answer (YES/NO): NO